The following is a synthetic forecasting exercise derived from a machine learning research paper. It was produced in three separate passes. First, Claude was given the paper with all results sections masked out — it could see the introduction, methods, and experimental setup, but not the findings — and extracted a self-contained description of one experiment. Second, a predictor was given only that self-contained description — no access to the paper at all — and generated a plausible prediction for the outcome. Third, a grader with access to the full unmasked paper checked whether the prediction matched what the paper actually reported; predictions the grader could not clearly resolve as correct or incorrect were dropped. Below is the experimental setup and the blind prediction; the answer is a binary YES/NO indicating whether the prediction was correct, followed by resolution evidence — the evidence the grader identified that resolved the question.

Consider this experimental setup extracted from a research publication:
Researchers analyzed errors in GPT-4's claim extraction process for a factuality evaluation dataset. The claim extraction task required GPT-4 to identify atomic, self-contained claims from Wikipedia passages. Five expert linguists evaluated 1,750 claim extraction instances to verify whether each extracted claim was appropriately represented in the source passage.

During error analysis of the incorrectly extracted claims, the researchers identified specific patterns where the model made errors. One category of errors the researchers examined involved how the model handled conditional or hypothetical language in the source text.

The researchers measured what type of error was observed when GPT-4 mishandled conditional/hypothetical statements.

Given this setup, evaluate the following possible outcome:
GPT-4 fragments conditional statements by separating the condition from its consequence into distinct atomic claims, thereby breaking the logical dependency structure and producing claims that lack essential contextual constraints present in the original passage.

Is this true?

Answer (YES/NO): NO